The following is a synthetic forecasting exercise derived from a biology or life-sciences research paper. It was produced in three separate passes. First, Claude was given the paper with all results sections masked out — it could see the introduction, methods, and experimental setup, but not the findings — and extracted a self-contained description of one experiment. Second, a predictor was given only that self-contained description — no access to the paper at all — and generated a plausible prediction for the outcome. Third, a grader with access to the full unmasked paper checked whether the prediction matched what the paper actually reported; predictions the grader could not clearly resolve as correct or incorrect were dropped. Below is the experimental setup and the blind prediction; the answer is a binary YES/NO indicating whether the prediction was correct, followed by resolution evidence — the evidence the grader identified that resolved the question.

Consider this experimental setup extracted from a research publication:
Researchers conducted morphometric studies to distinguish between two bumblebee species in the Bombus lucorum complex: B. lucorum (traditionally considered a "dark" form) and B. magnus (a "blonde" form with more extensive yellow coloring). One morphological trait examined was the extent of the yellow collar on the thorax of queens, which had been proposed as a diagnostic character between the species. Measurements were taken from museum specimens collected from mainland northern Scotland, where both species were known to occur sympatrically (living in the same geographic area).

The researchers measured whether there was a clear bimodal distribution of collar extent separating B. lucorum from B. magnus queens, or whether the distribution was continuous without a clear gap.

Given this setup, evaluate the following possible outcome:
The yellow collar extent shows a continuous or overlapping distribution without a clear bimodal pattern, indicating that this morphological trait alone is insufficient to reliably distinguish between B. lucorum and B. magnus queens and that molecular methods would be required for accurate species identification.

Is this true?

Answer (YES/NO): YES